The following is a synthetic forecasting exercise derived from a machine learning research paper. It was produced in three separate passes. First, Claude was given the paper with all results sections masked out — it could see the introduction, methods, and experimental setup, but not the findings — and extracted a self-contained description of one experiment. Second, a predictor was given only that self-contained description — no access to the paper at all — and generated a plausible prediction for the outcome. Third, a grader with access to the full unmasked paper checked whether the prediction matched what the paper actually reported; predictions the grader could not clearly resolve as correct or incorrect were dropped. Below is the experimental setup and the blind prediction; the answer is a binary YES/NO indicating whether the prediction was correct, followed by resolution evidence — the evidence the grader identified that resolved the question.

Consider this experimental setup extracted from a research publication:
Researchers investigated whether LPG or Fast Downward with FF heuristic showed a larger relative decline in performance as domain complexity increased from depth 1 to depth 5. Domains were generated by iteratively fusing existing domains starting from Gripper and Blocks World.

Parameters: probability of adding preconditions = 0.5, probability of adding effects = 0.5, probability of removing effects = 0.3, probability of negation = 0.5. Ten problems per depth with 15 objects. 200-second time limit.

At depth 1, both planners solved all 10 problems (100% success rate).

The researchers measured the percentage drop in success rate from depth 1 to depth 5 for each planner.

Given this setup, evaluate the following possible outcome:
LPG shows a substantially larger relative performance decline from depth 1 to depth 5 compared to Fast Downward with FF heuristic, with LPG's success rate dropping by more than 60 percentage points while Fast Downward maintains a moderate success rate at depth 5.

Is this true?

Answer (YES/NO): NO